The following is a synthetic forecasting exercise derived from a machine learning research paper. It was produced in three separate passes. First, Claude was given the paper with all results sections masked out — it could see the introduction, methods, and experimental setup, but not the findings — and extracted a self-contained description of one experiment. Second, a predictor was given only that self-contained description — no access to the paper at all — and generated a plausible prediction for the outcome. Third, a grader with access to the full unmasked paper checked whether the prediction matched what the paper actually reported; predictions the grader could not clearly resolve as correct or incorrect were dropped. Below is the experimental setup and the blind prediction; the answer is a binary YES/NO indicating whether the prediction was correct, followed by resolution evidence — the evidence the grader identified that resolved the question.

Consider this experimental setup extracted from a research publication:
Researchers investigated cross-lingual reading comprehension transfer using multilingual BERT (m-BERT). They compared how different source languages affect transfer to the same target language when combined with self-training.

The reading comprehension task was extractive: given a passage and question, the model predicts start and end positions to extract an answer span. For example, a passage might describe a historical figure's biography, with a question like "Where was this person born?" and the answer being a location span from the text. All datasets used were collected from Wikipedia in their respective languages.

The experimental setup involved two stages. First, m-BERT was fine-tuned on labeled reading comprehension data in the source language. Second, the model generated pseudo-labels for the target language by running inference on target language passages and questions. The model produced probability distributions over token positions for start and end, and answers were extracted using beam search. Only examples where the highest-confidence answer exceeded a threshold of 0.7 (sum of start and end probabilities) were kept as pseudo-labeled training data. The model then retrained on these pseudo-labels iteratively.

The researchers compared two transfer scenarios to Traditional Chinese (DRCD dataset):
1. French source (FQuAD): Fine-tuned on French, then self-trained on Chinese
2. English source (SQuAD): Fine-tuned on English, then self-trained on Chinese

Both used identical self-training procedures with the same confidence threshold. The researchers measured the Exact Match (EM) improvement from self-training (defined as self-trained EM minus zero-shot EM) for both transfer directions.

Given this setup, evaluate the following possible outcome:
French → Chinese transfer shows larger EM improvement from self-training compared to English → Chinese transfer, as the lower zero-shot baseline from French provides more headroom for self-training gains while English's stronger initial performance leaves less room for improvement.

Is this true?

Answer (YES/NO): YES